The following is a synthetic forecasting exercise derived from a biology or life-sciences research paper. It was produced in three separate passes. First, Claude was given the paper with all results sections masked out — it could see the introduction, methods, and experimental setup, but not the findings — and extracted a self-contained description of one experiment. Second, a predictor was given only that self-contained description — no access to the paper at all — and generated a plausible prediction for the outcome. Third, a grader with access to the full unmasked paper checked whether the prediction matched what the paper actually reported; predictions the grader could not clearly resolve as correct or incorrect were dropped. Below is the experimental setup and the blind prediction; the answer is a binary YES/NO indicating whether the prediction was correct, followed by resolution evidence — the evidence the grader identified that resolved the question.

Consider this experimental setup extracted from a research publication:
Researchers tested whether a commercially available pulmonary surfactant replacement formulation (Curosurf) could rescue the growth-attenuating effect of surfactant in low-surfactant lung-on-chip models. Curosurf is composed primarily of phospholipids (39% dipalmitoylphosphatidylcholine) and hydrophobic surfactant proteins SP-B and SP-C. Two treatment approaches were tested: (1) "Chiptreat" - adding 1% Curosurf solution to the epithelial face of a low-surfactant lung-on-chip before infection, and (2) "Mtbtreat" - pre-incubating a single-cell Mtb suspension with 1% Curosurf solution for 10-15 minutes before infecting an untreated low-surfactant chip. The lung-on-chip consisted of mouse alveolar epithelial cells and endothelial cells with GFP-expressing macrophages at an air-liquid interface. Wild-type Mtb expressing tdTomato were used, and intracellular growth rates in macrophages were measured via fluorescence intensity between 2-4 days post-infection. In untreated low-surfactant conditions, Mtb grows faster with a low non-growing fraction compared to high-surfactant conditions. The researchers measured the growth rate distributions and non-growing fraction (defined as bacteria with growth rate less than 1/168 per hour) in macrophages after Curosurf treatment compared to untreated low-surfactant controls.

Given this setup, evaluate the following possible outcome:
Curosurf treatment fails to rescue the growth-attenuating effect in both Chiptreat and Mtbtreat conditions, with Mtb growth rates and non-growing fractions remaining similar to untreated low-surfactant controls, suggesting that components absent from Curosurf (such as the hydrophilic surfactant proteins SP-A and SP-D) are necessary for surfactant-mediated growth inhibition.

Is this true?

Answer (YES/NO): NO